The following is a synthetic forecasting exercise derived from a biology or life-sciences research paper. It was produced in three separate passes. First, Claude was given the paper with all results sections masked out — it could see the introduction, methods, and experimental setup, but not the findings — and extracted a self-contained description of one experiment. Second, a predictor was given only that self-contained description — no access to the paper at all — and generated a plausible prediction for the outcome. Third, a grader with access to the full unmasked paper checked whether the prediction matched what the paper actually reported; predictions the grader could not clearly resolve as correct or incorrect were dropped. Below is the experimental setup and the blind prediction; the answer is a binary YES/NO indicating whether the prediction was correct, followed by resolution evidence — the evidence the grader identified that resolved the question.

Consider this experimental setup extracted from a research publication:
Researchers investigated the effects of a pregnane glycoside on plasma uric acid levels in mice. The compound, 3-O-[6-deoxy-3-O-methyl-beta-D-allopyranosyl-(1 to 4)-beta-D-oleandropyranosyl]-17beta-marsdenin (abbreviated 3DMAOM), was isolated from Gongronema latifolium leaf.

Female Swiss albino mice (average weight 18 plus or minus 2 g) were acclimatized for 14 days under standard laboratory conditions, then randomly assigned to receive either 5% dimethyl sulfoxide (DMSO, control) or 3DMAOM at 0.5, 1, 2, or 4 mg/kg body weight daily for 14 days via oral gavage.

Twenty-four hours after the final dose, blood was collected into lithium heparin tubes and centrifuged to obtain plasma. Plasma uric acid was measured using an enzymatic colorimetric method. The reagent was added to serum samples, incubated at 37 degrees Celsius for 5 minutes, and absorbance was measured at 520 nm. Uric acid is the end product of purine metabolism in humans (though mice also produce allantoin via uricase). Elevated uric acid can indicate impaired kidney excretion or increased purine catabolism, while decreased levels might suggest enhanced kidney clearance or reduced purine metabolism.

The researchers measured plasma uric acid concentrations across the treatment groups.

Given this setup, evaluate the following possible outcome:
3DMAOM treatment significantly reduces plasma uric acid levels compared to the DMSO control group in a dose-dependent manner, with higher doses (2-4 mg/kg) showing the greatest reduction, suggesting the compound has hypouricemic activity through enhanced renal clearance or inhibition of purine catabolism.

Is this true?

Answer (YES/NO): NO